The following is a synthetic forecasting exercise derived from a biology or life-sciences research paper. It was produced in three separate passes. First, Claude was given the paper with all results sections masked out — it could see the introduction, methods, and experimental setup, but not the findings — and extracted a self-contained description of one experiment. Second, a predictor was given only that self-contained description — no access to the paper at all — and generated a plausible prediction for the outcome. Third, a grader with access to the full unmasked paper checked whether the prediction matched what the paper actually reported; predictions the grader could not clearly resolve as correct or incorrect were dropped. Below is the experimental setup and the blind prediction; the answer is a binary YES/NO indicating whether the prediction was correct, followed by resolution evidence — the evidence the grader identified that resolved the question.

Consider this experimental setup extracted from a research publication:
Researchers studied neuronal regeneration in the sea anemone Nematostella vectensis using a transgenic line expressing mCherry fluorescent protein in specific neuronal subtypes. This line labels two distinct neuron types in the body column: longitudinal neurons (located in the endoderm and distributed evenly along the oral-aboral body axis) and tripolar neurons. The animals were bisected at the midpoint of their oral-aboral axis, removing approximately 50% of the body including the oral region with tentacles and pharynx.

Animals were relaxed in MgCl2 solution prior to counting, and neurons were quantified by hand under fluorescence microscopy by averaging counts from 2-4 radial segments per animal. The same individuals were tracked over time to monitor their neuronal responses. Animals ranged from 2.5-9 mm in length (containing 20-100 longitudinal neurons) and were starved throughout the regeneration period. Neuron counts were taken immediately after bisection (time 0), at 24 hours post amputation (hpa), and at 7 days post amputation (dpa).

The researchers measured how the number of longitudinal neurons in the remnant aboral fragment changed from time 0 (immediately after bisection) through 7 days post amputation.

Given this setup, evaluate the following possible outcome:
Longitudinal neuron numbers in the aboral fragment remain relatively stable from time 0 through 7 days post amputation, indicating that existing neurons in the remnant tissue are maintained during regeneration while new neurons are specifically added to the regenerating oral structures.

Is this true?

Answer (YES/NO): NO